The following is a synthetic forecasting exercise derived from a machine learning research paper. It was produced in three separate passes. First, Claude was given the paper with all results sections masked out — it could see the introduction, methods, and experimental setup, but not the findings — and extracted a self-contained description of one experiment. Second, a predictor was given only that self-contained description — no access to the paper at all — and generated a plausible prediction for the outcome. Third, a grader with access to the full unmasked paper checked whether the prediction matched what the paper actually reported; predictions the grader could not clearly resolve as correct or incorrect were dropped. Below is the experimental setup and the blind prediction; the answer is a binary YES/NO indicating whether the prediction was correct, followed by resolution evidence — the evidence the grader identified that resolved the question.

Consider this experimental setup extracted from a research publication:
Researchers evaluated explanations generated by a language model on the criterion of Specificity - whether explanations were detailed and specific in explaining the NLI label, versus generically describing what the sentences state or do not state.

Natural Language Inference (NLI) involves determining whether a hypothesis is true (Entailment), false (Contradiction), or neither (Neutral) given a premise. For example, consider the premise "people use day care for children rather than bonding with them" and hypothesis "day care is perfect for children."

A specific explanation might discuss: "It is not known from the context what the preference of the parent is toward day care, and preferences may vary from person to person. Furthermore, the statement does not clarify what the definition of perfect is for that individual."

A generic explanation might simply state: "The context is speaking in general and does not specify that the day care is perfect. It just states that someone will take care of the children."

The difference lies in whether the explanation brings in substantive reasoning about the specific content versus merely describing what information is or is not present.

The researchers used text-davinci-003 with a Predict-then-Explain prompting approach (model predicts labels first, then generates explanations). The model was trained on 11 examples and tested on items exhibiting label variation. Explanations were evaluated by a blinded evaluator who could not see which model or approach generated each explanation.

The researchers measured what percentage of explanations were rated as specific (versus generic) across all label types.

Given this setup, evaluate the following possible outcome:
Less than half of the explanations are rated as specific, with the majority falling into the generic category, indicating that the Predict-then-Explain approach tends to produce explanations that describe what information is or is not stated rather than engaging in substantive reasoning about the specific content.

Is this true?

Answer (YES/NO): YES